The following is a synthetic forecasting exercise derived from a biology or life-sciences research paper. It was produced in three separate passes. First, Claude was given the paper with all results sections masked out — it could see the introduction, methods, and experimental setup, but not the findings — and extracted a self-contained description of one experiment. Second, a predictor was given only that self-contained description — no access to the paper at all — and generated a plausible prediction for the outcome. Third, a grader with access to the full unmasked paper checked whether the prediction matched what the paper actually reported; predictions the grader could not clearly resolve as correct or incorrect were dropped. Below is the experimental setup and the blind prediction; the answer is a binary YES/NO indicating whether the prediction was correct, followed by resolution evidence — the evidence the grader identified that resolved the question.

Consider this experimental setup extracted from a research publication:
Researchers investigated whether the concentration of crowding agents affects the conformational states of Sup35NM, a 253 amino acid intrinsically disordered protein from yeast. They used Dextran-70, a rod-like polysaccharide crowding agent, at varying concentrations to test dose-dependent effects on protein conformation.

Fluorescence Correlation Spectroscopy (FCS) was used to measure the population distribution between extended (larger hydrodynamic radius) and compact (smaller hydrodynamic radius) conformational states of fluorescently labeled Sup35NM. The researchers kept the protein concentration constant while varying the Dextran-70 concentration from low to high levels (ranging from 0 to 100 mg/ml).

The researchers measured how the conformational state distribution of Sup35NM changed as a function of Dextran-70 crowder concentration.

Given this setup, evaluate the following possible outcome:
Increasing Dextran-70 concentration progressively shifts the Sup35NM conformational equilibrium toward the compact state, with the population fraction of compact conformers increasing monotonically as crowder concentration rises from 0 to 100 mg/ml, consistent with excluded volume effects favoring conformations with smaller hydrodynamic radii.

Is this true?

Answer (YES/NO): NO